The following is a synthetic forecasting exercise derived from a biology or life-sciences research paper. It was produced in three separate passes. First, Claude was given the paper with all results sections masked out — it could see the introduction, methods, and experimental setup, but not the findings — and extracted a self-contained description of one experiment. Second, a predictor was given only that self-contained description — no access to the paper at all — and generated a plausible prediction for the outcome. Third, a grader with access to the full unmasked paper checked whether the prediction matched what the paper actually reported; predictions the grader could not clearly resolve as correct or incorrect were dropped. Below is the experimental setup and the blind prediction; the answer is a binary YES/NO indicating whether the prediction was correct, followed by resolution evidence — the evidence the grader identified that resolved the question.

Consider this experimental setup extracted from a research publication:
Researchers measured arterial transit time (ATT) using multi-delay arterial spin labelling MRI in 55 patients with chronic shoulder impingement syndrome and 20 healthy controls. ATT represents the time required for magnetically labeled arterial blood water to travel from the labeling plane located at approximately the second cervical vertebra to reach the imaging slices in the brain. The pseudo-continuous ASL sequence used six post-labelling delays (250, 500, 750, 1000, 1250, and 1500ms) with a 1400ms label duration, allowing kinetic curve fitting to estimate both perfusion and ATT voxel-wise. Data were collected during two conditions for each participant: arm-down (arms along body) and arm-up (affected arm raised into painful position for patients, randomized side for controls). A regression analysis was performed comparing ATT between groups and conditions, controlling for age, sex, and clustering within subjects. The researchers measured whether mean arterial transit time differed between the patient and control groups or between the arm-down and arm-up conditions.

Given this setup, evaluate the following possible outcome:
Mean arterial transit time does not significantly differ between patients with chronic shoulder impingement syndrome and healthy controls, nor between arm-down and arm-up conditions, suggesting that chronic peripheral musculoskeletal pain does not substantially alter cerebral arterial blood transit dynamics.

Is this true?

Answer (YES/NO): YES